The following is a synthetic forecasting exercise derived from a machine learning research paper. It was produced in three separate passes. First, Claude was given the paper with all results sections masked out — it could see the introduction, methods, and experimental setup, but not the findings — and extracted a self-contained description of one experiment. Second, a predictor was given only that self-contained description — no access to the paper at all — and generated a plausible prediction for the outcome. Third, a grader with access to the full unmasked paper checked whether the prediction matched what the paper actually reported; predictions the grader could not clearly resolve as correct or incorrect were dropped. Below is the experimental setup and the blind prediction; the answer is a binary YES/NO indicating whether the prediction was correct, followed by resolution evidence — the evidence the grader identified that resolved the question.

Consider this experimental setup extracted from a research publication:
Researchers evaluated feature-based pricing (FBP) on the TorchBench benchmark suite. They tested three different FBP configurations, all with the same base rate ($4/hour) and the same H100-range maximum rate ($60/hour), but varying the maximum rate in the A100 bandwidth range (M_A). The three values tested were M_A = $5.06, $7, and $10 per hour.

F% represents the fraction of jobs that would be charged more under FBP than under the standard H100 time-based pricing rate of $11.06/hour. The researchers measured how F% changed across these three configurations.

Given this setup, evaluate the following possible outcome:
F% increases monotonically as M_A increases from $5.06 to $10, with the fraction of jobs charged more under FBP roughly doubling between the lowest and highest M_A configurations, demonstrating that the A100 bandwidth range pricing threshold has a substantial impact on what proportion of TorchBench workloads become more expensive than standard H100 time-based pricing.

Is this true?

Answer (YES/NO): NO